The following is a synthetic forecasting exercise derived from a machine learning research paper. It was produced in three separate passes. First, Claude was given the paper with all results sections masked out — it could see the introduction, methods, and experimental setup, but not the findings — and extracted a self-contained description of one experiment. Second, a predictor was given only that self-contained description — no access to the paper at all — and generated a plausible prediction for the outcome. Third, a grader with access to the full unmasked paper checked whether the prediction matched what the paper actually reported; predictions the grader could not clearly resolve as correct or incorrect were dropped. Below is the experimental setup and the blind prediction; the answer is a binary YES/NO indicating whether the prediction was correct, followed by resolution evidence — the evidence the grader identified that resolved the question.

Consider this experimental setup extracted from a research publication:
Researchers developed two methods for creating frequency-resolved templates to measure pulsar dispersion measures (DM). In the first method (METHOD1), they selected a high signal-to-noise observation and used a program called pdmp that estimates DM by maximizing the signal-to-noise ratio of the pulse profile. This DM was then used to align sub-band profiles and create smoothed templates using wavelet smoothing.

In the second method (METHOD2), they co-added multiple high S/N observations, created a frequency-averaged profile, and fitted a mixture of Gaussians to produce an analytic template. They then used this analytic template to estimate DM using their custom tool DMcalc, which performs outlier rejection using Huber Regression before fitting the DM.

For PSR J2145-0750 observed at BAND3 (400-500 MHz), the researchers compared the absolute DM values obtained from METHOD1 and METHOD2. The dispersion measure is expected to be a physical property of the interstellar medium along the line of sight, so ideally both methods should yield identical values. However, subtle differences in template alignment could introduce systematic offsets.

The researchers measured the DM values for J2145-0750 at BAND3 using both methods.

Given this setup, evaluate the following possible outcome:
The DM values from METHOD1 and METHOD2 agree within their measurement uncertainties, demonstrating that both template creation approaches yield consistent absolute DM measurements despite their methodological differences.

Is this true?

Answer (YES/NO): NO